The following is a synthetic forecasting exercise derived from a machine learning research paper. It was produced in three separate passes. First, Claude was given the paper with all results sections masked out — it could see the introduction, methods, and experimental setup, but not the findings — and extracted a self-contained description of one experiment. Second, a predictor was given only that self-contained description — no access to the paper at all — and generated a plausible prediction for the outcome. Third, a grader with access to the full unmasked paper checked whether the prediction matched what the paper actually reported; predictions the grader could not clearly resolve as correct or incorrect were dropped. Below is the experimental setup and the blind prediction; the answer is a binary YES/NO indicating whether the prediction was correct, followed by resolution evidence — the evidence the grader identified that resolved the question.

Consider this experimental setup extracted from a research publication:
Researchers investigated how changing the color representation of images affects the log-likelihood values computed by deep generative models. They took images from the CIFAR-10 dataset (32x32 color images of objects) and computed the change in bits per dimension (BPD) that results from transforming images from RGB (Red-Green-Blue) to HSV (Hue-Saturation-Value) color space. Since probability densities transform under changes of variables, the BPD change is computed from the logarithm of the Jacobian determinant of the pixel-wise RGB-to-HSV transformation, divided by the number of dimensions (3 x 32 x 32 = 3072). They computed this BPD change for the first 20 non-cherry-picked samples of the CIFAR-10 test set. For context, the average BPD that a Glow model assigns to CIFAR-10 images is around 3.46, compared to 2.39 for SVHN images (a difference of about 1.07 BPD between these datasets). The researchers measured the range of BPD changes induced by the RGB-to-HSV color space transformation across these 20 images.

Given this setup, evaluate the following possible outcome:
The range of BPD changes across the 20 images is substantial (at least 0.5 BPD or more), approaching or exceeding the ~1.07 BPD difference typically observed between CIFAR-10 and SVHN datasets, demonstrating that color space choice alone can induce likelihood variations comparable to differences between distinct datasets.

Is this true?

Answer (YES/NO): YES